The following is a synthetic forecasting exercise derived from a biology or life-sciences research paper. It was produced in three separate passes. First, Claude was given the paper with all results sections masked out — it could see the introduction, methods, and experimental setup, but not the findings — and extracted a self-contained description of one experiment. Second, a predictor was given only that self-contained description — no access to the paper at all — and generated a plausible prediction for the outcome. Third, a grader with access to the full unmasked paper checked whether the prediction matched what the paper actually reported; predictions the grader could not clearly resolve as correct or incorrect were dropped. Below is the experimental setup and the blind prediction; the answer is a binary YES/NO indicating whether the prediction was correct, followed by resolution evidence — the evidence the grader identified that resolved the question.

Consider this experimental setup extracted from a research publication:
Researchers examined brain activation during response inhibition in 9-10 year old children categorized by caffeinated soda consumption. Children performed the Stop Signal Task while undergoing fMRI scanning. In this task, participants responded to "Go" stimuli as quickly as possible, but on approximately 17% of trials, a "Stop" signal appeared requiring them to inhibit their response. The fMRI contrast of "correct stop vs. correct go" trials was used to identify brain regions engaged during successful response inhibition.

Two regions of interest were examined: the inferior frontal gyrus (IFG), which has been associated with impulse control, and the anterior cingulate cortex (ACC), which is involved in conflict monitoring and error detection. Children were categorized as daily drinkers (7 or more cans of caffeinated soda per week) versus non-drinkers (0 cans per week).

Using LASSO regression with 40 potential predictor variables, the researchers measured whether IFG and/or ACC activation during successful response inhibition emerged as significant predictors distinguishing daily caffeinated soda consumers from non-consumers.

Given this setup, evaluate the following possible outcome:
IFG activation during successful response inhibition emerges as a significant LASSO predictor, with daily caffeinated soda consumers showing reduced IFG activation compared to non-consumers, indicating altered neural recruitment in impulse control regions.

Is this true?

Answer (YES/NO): NO